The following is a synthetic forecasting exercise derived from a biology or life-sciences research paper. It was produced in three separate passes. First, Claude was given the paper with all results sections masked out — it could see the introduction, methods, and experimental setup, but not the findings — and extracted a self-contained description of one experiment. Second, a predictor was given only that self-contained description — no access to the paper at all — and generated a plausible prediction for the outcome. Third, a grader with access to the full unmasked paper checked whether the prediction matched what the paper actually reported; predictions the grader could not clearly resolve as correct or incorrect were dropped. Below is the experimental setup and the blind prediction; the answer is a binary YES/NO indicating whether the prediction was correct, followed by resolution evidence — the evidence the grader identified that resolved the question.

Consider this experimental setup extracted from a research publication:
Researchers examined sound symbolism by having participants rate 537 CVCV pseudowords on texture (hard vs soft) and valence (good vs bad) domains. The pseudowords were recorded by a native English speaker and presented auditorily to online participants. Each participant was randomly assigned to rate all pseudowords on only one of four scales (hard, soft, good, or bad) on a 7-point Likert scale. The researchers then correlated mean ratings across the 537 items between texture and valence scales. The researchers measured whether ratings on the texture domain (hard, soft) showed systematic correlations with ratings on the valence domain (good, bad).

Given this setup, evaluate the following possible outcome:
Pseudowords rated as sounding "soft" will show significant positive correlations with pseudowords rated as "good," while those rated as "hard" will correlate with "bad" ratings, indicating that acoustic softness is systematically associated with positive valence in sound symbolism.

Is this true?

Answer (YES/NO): YES